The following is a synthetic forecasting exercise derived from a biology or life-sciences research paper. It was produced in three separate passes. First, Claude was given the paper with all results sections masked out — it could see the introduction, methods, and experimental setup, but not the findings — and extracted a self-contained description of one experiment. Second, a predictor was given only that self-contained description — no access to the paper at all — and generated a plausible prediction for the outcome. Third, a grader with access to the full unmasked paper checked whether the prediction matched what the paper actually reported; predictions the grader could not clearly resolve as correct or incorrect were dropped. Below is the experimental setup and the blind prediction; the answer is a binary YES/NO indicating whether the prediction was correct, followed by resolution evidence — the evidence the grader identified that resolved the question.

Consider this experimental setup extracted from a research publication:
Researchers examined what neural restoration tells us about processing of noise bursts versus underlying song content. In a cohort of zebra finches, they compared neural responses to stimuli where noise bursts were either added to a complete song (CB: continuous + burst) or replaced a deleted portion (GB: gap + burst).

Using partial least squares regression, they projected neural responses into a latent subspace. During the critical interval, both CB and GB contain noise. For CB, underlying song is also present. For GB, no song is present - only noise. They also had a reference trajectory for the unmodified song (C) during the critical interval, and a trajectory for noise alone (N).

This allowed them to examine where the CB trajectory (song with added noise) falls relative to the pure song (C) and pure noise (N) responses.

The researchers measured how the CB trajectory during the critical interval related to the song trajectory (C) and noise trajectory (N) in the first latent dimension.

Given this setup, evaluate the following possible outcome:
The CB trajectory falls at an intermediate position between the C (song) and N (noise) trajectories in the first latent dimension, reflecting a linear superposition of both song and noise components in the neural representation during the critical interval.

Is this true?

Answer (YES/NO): YES